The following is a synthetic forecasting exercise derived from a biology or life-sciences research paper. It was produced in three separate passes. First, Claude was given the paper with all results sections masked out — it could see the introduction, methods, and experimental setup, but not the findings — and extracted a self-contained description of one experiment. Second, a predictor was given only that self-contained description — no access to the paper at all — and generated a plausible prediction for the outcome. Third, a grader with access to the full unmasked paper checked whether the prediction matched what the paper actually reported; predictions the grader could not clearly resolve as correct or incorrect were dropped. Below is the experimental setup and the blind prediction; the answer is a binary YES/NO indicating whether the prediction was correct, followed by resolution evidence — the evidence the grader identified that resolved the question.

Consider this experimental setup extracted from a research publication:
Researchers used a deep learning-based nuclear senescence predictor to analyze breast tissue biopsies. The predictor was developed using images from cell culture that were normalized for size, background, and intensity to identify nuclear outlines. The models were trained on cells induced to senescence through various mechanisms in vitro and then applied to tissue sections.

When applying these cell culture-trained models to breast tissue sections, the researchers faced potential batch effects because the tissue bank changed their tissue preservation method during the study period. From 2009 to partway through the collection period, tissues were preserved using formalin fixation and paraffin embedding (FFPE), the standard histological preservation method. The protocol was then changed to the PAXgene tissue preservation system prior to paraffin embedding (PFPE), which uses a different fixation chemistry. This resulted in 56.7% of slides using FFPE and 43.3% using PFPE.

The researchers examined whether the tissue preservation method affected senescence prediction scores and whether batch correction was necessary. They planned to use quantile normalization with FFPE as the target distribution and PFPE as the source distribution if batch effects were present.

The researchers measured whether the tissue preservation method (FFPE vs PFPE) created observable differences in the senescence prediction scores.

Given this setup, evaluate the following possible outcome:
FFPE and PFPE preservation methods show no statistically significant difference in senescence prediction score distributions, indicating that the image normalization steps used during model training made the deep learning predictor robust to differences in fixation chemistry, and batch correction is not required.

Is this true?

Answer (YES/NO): NO